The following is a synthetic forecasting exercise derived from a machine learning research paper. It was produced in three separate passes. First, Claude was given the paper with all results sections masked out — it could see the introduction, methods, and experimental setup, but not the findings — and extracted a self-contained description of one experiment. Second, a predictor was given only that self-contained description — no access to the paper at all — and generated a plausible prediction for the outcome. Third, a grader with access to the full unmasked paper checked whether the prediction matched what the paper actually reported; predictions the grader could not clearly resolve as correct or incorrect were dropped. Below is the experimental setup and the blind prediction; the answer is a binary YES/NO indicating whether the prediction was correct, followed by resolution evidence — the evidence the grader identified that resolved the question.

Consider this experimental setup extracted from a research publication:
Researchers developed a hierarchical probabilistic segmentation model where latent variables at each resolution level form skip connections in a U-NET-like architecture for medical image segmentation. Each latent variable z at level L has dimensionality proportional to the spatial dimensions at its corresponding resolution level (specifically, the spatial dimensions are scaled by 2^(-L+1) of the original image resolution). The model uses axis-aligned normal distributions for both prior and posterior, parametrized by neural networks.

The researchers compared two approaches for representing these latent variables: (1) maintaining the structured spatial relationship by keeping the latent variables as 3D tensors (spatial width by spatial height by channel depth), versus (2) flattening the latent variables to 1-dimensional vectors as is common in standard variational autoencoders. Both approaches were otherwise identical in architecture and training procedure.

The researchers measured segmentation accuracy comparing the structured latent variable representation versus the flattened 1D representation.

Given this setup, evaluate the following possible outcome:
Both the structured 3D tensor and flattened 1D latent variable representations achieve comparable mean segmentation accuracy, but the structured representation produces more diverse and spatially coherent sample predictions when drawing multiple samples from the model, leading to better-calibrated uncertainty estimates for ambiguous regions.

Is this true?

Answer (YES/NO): NO